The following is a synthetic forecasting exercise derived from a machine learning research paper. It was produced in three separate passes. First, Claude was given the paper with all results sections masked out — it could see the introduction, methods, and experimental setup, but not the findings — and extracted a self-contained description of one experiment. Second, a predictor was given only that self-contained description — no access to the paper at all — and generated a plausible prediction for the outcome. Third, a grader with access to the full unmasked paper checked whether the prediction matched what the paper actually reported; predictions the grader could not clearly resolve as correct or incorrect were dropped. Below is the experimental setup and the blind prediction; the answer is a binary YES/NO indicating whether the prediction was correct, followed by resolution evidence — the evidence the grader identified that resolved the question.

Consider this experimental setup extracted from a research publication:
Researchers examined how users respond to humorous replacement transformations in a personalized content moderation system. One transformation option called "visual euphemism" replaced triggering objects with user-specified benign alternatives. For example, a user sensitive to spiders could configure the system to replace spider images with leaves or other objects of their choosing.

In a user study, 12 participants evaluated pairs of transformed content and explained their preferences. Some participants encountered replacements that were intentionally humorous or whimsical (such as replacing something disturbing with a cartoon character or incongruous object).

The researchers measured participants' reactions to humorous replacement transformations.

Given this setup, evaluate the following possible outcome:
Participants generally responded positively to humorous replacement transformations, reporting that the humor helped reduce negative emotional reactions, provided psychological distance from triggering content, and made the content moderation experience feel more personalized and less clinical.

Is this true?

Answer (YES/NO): YES